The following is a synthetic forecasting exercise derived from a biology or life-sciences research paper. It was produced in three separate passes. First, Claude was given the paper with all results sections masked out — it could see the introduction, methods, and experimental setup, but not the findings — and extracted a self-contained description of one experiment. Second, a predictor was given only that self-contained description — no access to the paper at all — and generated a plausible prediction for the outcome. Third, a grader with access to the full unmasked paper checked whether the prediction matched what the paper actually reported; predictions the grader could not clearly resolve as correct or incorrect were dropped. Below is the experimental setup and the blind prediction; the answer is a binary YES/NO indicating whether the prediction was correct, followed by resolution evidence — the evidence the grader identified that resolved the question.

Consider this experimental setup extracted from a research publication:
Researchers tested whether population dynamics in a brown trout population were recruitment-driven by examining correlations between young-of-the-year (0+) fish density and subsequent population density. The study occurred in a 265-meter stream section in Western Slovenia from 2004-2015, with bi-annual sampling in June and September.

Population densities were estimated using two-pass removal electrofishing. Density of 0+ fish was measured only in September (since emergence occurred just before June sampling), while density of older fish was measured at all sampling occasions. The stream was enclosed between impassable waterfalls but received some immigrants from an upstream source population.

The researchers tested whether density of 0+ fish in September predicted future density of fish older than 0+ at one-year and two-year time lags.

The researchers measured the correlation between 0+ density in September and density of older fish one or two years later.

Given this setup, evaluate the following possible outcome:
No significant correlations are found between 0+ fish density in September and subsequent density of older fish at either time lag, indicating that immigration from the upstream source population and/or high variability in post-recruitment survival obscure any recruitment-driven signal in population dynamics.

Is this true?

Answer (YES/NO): YES